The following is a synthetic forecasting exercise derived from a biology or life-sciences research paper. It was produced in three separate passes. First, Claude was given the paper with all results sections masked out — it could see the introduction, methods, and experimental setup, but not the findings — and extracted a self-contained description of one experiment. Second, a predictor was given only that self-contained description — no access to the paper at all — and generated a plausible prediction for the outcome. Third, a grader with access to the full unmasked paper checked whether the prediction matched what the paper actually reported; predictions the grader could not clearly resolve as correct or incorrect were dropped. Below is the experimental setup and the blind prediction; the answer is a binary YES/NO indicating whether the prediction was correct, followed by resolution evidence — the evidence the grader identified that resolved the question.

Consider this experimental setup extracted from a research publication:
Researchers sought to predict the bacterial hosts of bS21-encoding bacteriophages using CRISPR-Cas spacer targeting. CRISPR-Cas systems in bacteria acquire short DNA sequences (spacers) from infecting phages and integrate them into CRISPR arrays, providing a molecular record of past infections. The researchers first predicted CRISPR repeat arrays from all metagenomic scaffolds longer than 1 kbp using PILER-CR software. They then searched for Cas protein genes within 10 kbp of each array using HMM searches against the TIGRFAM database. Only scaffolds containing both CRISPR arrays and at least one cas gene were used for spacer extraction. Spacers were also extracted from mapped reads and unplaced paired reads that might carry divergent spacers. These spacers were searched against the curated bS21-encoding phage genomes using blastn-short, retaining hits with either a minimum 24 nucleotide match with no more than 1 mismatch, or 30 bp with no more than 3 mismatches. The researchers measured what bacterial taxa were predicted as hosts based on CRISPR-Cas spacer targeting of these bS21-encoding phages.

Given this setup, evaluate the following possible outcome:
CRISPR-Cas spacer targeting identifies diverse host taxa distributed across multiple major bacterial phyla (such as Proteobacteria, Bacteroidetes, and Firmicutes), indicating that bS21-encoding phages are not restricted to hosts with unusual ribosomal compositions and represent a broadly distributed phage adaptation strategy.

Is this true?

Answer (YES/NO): NO